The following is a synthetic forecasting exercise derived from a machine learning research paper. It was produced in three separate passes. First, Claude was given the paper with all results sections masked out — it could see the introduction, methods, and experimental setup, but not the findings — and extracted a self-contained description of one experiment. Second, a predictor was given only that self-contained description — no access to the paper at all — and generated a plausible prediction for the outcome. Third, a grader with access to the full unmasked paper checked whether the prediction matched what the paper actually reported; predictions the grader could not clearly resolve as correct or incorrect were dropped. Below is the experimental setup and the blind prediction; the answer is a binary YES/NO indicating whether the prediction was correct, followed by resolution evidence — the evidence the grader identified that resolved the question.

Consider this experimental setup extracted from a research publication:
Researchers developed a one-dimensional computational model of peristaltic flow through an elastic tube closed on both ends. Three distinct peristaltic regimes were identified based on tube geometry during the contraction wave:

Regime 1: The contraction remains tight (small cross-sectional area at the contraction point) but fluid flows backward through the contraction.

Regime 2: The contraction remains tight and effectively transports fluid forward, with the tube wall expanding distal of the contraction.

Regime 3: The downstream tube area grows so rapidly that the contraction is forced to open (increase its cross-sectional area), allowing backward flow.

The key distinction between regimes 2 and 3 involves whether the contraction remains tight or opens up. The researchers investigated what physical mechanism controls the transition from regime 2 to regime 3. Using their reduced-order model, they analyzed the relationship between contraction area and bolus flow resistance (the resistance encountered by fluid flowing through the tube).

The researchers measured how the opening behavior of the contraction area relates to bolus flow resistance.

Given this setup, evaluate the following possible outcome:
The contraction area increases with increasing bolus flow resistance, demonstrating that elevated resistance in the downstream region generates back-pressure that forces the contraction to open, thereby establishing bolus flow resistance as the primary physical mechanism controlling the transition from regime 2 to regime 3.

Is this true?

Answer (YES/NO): NO